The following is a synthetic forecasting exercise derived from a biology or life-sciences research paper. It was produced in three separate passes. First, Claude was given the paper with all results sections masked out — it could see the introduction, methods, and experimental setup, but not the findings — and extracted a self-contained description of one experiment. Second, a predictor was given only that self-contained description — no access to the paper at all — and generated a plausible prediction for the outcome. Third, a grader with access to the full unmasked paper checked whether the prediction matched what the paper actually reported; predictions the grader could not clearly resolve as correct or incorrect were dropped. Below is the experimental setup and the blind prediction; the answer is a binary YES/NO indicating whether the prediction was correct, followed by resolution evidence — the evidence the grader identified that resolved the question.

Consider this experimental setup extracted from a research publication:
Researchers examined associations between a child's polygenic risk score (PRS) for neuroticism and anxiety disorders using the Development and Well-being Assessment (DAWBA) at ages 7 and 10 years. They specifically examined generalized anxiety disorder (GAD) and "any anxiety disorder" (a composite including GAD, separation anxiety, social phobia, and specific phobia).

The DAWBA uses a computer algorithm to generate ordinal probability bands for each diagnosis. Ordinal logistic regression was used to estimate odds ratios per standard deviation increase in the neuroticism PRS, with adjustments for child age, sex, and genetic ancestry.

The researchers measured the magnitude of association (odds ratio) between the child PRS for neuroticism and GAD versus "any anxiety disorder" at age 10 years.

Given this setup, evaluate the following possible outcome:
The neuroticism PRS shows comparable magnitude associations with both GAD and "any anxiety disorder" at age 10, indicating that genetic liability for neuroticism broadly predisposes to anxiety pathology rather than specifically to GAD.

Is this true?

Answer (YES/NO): NO